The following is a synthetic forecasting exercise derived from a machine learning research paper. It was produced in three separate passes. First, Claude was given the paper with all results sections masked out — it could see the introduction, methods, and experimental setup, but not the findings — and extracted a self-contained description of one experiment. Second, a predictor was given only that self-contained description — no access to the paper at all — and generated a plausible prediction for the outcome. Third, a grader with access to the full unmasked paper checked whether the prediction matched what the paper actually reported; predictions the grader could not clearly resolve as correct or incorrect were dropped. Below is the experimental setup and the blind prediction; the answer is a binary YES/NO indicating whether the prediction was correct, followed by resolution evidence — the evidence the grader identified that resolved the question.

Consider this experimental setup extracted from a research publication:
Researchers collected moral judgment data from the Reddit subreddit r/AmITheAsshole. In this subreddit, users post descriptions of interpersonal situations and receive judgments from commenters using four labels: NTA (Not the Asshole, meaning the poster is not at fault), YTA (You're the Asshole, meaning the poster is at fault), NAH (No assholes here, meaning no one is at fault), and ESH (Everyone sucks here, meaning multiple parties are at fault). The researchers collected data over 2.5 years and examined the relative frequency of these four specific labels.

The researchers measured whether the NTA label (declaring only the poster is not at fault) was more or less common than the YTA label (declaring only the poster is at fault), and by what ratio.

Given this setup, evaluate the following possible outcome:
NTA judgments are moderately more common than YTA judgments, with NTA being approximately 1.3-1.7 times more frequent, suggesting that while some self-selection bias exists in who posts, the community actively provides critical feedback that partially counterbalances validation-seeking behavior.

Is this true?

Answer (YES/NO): NO